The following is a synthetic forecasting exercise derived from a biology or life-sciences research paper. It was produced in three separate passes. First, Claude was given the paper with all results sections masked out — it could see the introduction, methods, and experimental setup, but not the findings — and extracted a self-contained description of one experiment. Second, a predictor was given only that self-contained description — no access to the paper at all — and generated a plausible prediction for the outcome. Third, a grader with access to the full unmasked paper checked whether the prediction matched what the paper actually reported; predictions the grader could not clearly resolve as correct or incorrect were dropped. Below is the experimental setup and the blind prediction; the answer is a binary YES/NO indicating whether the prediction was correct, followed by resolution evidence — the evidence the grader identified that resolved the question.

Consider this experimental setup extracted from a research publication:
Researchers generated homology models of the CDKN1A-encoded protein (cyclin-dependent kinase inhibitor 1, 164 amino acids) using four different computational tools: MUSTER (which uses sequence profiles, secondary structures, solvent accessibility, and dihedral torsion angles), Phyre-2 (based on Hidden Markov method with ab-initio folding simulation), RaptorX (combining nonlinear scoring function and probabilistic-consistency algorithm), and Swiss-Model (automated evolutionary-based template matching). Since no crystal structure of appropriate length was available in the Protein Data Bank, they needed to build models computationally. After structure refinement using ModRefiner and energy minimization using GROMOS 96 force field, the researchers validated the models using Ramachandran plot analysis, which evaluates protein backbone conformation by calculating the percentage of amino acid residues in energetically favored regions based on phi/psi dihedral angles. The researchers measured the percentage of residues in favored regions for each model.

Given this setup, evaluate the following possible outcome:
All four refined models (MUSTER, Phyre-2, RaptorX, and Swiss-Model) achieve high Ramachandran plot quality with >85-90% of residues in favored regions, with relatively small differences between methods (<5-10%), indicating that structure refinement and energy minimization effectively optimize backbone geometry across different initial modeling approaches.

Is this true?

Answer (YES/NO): YES